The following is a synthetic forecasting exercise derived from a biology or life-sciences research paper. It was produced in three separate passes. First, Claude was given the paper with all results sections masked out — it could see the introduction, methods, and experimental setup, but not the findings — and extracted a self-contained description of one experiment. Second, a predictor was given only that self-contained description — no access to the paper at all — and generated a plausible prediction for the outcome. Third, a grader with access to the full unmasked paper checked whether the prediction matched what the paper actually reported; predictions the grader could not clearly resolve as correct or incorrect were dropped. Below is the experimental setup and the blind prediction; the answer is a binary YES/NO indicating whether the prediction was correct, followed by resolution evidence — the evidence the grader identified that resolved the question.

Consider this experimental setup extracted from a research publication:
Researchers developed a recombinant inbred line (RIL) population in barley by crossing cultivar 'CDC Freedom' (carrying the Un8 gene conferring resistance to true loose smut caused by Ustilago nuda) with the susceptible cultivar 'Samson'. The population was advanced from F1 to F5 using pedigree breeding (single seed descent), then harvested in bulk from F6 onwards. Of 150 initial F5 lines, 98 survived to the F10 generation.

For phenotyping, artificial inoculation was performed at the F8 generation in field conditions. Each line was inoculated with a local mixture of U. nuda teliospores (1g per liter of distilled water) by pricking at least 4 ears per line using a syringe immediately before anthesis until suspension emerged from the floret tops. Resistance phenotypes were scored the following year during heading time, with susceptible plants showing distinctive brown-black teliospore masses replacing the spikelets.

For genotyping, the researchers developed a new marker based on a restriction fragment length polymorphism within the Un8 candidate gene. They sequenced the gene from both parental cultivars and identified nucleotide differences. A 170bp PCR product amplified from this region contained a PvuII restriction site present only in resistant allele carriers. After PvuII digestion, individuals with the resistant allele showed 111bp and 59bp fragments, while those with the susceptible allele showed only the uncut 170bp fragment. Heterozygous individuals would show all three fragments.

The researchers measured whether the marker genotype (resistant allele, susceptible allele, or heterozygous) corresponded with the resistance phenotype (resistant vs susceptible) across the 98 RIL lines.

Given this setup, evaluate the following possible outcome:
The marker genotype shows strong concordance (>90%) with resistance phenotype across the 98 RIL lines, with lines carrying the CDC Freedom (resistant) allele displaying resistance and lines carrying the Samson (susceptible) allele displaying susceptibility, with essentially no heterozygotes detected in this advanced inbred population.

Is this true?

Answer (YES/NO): NO